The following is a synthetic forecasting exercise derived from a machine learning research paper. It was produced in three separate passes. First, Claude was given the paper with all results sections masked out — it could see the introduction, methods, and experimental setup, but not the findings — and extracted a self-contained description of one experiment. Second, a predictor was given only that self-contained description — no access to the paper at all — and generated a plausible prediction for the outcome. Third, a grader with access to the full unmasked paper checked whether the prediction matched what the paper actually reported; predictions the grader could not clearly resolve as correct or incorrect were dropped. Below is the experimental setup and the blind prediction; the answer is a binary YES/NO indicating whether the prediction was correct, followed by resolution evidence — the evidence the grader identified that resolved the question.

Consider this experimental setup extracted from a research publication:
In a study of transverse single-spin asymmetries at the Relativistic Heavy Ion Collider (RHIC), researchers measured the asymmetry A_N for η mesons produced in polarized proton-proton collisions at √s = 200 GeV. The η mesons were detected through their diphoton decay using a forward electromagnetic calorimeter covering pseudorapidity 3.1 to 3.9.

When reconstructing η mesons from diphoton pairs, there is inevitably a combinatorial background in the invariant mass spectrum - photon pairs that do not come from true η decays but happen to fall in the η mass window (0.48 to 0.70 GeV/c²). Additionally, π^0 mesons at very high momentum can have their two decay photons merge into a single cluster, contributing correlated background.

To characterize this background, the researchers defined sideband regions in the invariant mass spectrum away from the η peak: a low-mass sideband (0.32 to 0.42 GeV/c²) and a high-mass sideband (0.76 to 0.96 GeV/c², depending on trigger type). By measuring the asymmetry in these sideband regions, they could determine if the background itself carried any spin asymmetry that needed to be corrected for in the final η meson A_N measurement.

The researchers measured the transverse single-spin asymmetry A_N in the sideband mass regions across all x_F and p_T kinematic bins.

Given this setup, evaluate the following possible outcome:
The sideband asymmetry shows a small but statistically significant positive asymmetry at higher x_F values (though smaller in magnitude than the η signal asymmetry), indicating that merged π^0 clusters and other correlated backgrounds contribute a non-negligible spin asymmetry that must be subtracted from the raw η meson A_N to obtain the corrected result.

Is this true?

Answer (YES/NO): NO